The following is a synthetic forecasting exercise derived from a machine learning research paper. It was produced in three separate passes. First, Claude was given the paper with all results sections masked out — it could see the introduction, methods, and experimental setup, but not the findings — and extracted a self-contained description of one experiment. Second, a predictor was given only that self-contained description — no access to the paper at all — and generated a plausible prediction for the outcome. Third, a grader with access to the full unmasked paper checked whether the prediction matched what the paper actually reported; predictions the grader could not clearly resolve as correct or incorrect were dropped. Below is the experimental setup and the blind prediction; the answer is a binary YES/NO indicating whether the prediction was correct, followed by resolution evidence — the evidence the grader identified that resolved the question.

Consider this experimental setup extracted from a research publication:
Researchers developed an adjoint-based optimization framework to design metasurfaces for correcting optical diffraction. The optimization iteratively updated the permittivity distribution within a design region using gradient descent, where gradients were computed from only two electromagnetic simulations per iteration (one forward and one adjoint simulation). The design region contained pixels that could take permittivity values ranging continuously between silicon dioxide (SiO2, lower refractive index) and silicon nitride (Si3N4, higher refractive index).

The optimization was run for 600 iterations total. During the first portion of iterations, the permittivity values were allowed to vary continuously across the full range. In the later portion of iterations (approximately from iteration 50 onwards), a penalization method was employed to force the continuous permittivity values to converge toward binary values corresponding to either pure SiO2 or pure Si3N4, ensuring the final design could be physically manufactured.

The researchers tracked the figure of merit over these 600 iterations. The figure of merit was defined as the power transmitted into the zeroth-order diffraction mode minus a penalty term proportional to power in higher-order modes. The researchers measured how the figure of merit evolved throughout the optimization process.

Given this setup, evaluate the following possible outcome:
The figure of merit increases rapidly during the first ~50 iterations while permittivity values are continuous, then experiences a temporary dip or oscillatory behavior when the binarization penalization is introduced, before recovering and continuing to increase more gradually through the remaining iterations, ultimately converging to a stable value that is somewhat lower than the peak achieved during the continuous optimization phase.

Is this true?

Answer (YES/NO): NO